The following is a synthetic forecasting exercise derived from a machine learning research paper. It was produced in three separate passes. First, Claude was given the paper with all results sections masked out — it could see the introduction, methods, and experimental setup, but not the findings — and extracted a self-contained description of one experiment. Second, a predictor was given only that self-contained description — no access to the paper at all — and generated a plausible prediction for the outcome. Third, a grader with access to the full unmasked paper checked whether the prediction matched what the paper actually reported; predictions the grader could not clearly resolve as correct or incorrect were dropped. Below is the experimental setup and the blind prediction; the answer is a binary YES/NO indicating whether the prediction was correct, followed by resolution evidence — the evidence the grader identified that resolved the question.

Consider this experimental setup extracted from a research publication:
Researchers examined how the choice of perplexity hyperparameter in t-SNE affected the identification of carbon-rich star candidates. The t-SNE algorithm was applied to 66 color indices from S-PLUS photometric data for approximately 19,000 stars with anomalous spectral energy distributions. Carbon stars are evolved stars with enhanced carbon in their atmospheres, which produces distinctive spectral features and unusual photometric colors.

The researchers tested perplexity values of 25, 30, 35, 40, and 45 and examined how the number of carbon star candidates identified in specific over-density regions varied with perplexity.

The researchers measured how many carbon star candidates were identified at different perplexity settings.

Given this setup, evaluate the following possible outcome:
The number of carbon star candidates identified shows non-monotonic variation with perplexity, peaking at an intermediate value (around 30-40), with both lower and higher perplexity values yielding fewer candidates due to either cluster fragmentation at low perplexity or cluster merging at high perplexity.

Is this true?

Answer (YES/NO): NO